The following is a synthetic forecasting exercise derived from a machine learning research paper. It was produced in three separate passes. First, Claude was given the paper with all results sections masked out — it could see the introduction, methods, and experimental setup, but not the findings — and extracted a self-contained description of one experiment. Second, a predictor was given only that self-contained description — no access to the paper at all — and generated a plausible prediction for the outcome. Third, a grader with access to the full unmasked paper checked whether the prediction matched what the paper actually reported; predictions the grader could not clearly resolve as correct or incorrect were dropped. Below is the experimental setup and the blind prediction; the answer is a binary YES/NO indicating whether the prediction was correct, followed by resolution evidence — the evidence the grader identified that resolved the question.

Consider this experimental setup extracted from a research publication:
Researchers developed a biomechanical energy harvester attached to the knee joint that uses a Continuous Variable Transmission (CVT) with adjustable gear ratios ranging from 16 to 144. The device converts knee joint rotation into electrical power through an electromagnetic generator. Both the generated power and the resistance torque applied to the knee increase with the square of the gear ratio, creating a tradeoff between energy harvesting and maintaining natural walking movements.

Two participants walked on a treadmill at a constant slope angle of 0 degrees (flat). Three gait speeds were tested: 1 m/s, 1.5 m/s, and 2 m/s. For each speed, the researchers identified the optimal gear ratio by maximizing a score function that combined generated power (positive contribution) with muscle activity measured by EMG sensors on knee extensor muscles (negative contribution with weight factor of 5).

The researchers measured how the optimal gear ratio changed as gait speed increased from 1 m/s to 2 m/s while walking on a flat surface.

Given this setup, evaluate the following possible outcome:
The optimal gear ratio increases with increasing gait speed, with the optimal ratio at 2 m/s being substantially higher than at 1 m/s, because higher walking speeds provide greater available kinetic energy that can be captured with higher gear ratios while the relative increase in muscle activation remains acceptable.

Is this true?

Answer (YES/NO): YES